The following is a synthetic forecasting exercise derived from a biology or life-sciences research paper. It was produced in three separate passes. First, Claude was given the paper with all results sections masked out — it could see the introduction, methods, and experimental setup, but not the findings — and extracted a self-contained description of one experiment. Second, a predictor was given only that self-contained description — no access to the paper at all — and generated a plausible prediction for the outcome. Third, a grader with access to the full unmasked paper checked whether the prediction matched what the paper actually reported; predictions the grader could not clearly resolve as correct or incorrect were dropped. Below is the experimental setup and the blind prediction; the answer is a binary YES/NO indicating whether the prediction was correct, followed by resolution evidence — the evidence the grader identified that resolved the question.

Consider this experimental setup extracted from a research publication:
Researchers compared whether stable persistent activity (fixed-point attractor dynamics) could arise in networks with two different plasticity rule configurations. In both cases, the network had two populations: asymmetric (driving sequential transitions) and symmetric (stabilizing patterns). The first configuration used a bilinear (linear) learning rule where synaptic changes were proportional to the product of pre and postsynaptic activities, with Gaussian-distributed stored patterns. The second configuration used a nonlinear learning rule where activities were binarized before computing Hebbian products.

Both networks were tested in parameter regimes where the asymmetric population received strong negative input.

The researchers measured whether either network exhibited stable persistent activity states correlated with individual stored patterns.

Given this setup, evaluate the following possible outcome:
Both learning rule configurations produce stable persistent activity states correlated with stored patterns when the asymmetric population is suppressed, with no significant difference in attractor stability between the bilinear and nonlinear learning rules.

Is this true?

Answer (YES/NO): NO